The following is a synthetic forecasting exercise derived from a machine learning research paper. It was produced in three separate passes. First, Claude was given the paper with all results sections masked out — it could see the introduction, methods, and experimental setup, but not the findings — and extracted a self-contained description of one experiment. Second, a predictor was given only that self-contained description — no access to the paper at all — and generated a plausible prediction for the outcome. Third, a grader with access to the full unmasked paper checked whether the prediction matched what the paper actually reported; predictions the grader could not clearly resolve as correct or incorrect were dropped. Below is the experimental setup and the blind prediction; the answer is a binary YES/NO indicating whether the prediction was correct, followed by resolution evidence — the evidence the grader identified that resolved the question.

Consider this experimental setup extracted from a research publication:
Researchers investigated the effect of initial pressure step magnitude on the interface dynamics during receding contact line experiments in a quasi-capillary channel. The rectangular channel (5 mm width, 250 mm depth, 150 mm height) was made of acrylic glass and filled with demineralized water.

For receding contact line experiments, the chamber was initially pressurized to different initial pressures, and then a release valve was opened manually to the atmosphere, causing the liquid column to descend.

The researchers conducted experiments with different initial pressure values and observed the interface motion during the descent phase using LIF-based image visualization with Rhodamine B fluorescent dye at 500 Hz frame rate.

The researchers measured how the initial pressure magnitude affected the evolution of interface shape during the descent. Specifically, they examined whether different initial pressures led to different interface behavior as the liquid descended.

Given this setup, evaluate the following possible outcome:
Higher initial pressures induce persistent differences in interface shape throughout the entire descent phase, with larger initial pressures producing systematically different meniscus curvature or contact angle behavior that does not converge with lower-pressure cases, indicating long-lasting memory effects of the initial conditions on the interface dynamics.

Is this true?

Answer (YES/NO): NO